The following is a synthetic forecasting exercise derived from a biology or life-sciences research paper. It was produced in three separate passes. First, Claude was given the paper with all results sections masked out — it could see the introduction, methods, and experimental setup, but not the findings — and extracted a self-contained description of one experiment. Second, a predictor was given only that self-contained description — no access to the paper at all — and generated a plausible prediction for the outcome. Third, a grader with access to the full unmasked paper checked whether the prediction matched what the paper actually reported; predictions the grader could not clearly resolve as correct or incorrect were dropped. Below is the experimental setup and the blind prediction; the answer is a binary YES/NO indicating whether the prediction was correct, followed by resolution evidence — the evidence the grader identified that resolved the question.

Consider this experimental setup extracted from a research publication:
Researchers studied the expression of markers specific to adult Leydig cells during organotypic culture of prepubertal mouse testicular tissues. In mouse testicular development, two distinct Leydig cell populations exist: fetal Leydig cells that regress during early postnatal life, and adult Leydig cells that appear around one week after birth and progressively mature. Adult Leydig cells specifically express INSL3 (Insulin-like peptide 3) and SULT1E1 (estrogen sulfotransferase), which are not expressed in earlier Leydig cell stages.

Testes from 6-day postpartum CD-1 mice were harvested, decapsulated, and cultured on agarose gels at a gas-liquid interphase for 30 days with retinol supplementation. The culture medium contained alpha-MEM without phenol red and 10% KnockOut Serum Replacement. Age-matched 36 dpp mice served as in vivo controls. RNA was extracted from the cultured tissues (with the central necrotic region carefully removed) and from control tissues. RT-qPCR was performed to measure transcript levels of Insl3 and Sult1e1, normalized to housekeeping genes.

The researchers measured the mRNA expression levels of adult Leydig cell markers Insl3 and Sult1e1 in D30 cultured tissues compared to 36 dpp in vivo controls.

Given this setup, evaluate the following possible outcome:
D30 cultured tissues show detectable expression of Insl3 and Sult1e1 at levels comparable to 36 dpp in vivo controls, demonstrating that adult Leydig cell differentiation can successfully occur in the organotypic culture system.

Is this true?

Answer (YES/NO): NO